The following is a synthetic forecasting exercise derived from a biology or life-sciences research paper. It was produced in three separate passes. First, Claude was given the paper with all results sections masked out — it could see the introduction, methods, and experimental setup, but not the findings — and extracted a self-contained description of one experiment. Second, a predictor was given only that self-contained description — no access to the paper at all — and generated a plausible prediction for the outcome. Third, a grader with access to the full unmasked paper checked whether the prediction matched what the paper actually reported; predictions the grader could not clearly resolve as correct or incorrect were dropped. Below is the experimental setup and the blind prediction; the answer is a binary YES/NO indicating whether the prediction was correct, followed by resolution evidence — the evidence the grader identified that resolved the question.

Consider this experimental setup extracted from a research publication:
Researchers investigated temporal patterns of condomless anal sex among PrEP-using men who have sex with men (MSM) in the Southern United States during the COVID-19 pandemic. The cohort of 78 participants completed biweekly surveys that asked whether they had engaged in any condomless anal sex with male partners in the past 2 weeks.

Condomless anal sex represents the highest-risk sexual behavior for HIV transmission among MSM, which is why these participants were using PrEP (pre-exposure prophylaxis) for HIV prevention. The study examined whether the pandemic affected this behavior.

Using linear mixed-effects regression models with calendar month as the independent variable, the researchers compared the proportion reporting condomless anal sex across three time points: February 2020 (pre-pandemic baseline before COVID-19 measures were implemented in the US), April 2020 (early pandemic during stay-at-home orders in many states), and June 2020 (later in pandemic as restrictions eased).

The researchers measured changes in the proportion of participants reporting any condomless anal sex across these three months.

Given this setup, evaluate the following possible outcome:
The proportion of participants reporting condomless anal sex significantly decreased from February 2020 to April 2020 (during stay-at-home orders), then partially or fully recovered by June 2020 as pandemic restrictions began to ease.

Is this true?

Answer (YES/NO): YES